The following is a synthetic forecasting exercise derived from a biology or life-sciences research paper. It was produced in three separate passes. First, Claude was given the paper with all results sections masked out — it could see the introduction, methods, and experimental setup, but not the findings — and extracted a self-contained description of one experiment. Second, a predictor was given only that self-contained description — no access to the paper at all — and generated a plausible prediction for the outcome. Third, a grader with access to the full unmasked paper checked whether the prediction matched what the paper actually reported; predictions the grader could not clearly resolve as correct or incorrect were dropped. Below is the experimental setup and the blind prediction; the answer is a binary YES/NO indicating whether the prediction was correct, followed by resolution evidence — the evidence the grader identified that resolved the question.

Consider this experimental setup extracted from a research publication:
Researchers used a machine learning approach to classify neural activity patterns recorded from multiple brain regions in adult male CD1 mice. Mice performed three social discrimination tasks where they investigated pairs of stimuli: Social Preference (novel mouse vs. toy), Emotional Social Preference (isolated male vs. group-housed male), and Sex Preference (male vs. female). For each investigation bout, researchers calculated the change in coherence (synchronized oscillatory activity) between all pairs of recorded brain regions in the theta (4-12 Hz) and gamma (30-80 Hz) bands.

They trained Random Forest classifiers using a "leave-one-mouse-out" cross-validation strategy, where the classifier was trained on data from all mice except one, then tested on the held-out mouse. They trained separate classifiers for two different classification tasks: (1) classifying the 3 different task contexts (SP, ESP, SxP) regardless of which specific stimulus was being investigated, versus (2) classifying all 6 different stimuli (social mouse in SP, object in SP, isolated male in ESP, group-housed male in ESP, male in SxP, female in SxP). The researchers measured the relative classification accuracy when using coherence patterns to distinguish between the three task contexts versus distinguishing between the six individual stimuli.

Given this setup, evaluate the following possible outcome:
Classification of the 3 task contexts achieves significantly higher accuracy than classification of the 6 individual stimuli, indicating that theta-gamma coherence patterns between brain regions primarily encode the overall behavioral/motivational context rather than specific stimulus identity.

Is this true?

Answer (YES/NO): NO